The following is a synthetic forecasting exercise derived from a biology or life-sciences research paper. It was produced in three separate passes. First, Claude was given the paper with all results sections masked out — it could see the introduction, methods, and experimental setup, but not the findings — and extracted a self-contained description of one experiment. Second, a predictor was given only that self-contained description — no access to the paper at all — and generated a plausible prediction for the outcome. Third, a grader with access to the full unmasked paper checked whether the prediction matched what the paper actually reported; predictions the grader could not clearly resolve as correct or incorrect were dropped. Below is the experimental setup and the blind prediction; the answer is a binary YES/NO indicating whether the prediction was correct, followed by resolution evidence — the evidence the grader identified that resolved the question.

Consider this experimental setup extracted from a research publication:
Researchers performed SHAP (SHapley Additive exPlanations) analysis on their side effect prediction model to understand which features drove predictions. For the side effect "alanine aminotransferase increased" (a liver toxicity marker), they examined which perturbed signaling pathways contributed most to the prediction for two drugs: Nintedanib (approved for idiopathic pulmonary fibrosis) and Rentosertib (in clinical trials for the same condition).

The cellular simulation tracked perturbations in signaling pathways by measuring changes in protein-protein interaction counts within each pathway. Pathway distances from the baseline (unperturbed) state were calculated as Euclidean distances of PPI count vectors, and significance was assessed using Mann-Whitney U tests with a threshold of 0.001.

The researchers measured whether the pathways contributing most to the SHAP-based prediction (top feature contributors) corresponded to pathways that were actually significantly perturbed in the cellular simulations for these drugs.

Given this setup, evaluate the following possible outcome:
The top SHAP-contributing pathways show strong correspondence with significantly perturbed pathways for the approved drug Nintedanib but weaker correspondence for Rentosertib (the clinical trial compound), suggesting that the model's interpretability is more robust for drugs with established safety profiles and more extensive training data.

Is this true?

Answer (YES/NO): NO